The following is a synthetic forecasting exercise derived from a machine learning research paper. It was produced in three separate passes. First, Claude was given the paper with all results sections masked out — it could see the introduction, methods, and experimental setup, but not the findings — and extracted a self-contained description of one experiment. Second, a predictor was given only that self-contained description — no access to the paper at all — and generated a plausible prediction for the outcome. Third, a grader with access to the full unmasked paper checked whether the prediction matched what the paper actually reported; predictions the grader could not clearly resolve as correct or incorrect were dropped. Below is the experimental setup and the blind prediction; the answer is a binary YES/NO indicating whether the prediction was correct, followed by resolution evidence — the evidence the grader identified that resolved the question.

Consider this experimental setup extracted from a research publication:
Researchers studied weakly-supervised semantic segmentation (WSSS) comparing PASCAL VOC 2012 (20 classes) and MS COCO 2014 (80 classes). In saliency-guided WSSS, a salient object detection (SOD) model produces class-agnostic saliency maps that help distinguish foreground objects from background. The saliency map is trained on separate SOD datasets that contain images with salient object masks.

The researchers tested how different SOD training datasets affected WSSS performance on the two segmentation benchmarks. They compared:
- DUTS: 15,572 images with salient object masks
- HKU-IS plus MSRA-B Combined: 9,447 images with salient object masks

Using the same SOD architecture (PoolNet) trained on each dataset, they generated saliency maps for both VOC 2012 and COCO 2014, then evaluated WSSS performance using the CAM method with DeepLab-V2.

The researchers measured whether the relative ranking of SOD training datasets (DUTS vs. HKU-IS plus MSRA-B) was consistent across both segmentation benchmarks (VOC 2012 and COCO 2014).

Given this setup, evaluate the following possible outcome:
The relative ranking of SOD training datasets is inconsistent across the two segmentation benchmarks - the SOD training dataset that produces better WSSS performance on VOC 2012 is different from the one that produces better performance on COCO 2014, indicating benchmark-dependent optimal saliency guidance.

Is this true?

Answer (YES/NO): NO